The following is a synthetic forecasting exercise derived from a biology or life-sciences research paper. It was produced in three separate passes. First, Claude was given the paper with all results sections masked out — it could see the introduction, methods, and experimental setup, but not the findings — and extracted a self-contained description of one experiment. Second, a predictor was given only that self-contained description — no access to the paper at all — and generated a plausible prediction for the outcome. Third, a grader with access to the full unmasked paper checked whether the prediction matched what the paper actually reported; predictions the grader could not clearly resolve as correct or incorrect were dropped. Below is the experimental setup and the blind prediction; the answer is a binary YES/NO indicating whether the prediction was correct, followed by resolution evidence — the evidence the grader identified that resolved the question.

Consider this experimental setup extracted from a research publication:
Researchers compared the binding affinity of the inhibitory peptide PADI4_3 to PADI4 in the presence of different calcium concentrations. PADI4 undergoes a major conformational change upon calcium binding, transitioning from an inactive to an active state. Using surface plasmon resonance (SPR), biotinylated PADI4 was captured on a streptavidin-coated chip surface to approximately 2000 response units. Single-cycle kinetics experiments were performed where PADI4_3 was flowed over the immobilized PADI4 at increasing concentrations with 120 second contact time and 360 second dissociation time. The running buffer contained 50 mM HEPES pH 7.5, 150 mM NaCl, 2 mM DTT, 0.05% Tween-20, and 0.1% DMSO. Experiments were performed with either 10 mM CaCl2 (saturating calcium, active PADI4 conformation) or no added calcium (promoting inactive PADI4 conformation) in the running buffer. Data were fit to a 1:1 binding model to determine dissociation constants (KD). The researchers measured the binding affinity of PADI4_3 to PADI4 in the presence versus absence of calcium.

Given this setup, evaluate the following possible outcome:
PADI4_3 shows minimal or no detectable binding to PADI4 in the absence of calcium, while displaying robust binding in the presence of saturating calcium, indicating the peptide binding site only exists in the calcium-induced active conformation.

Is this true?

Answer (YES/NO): YES